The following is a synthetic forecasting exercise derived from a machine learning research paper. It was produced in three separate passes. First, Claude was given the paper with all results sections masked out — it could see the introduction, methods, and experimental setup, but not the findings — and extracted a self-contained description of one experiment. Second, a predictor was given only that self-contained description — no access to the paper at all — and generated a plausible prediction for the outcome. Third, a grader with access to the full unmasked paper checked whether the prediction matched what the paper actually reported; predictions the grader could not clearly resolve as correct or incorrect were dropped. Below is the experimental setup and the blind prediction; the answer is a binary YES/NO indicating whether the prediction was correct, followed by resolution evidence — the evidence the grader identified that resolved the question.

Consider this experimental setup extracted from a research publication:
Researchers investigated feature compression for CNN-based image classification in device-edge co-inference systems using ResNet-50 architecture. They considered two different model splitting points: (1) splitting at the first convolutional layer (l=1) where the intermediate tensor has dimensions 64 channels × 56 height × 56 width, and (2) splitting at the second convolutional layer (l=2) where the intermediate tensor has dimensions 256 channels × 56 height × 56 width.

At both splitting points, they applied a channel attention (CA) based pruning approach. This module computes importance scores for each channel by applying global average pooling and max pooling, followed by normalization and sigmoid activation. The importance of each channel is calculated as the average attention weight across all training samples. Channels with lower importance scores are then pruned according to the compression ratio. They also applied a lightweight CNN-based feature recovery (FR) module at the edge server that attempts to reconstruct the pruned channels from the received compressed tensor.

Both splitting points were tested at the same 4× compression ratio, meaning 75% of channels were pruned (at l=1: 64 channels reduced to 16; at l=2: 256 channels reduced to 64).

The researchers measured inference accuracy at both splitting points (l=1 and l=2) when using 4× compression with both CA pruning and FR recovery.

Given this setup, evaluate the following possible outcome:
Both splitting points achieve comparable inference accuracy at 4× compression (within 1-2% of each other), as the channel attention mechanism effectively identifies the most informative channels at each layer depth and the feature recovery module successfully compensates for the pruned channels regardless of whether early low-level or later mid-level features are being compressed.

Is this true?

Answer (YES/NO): YES